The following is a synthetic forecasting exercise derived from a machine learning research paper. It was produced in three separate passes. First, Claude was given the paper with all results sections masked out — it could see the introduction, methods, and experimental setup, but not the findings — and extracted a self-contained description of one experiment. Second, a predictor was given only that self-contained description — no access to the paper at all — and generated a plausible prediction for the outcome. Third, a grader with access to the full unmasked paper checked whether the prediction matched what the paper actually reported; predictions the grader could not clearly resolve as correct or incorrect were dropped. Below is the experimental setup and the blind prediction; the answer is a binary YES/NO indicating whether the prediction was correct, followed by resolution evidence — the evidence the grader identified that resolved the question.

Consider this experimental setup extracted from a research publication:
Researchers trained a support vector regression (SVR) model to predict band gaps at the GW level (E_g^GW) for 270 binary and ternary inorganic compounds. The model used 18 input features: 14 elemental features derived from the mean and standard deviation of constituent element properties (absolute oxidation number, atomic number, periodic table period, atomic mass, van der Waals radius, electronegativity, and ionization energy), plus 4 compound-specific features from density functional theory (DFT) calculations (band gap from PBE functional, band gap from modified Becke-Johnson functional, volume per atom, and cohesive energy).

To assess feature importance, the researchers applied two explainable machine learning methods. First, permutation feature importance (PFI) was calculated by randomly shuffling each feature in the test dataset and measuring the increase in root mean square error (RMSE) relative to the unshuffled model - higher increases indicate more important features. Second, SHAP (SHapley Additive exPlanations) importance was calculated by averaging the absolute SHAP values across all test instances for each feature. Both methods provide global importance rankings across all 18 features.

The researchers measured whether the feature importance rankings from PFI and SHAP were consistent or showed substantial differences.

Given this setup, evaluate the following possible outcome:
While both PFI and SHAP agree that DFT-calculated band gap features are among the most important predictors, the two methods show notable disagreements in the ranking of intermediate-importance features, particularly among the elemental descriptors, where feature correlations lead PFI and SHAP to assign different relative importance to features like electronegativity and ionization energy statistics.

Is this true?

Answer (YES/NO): NO